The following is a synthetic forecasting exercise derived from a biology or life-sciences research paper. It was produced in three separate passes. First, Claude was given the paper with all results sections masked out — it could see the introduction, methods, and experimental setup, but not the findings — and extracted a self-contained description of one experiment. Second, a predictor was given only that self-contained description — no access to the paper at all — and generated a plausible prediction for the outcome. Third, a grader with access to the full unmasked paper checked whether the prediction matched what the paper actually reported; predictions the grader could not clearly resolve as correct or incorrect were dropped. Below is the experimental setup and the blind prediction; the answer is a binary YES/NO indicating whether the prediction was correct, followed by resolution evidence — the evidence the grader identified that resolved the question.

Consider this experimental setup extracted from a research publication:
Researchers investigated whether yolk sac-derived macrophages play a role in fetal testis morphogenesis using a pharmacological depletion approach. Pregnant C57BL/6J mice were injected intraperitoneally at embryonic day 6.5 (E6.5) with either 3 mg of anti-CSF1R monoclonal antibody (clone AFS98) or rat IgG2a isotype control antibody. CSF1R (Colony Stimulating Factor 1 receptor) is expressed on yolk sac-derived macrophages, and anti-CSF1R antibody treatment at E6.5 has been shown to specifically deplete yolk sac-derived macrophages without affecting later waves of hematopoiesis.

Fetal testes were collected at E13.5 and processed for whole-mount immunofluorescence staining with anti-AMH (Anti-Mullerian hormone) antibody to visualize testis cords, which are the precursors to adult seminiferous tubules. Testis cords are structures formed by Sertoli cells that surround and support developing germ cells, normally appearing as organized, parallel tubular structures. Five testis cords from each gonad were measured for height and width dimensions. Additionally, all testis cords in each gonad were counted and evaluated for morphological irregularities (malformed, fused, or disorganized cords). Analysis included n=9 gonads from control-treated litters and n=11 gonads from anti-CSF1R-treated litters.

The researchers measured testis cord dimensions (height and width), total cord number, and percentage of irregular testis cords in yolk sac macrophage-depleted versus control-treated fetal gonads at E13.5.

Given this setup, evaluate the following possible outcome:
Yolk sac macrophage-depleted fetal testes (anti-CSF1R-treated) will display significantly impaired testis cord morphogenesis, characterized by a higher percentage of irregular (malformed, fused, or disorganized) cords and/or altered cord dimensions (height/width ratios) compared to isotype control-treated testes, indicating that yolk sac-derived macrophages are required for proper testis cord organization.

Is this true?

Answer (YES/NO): YES